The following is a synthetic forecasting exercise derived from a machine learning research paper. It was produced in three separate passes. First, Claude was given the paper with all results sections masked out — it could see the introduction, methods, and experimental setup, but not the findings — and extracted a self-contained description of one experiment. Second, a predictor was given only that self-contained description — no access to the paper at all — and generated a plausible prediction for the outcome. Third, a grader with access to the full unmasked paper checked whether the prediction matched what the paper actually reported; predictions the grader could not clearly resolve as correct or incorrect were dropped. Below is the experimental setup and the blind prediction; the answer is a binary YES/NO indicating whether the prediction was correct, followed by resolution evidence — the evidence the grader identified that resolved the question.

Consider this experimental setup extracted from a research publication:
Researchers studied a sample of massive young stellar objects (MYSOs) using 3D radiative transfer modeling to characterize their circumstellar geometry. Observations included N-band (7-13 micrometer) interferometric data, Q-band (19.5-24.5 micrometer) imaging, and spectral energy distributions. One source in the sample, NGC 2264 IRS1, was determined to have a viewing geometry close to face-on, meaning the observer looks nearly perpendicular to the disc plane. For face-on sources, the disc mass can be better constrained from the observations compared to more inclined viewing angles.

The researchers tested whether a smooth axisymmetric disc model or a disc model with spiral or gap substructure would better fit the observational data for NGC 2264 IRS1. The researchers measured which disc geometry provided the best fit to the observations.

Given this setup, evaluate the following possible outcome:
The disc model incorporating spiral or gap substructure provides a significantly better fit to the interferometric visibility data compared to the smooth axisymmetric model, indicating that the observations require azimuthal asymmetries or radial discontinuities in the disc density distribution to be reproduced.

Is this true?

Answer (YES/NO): YES